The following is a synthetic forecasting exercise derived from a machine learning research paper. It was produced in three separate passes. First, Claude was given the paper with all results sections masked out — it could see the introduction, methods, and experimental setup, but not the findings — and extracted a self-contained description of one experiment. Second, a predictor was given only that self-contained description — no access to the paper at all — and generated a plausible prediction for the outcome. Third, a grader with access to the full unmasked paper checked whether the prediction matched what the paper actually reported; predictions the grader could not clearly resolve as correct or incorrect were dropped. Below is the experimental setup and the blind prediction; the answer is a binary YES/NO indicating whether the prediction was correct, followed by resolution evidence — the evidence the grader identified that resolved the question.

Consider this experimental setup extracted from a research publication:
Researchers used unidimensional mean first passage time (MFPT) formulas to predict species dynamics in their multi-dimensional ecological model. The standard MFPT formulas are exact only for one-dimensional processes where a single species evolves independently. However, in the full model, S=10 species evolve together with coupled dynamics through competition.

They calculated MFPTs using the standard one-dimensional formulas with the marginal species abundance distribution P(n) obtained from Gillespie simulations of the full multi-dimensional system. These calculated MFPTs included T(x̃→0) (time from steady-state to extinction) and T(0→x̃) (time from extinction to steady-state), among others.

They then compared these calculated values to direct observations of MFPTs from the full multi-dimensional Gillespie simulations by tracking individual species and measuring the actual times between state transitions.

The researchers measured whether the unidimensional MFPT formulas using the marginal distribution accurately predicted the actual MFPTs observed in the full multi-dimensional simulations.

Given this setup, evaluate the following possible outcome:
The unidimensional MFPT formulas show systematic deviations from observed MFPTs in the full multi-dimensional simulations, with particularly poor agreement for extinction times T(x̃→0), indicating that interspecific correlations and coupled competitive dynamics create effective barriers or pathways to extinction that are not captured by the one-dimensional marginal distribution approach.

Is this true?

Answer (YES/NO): NO